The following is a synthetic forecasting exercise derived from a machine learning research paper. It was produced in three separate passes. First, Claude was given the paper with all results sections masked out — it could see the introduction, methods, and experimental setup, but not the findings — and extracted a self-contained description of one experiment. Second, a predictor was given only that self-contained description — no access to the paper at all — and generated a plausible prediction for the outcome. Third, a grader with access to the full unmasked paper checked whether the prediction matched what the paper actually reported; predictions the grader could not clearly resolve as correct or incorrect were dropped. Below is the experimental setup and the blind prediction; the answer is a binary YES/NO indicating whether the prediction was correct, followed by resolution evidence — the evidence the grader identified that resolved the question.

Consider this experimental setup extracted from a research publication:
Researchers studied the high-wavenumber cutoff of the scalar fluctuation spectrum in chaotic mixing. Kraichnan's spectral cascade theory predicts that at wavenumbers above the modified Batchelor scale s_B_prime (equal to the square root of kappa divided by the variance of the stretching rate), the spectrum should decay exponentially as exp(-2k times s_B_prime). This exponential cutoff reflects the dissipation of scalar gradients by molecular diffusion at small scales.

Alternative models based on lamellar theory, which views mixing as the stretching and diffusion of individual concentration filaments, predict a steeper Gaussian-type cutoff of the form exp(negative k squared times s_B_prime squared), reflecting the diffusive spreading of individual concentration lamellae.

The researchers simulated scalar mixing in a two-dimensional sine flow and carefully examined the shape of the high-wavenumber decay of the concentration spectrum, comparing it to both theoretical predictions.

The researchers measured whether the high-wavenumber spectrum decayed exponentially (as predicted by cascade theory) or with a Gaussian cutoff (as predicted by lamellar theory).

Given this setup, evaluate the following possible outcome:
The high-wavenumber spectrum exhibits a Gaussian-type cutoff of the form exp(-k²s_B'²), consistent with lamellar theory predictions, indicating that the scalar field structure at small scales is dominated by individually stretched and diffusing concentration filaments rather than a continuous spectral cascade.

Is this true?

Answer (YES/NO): NO